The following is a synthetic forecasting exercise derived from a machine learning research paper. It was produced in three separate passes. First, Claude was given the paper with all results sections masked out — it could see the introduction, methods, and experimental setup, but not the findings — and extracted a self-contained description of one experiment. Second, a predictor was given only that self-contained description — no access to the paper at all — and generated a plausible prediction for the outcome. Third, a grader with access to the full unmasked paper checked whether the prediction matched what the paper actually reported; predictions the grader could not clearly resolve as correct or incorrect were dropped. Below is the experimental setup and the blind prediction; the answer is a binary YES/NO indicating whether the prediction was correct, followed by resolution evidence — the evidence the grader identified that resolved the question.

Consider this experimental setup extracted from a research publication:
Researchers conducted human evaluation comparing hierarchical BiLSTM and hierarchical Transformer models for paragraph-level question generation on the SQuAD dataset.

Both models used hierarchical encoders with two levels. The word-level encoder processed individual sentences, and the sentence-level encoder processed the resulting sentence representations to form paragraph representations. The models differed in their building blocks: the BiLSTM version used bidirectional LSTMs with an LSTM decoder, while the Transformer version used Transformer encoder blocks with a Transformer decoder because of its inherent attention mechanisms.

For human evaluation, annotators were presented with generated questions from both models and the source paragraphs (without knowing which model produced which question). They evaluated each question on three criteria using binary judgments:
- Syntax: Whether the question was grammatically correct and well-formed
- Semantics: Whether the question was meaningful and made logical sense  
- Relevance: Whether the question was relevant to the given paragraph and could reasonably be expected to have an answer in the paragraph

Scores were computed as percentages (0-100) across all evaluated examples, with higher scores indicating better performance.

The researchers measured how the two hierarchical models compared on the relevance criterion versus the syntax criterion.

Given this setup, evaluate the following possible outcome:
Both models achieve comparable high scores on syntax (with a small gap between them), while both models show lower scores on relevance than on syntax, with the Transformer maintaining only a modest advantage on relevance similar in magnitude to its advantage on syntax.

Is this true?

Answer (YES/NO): NO